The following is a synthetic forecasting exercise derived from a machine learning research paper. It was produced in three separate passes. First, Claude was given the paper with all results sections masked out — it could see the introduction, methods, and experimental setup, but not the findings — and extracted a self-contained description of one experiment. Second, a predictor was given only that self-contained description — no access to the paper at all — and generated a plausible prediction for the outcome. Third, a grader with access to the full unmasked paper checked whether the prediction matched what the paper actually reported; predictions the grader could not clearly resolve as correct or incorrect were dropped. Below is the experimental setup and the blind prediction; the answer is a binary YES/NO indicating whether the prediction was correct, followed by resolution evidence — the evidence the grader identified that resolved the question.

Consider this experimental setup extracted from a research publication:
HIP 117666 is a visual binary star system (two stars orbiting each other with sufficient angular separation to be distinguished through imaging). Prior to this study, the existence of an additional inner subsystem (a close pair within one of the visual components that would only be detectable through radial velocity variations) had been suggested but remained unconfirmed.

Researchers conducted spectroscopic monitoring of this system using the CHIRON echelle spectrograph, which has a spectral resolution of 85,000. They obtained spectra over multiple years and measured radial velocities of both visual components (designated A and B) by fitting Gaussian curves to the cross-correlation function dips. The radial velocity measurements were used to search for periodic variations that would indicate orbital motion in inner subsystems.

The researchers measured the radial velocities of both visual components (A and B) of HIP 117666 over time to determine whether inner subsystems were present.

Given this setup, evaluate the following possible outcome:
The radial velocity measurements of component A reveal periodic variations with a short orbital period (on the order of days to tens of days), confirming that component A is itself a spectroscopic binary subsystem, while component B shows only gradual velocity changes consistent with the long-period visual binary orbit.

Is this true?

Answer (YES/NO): NO